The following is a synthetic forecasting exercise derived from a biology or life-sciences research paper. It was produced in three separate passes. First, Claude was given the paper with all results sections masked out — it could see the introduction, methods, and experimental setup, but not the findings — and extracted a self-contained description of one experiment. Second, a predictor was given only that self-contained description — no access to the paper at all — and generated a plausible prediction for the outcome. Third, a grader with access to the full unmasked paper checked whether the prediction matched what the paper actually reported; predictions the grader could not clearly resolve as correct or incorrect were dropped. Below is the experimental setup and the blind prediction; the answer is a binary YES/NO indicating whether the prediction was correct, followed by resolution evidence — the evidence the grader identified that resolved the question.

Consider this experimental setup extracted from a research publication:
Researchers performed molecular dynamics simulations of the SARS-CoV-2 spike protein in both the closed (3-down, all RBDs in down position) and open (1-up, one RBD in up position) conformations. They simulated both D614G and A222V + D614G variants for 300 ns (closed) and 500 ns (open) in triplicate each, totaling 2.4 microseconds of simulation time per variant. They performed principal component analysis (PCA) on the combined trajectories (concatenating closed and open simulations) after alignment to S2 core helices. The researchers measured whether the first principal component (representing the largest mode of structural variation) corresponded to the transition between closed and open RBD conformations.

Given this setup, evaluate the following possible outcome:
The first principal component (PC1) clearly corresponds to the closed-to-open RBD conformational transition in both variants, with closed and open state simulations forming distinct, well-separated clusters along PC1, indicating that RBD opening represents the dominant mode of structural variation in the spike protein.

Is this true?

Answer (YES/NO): YES